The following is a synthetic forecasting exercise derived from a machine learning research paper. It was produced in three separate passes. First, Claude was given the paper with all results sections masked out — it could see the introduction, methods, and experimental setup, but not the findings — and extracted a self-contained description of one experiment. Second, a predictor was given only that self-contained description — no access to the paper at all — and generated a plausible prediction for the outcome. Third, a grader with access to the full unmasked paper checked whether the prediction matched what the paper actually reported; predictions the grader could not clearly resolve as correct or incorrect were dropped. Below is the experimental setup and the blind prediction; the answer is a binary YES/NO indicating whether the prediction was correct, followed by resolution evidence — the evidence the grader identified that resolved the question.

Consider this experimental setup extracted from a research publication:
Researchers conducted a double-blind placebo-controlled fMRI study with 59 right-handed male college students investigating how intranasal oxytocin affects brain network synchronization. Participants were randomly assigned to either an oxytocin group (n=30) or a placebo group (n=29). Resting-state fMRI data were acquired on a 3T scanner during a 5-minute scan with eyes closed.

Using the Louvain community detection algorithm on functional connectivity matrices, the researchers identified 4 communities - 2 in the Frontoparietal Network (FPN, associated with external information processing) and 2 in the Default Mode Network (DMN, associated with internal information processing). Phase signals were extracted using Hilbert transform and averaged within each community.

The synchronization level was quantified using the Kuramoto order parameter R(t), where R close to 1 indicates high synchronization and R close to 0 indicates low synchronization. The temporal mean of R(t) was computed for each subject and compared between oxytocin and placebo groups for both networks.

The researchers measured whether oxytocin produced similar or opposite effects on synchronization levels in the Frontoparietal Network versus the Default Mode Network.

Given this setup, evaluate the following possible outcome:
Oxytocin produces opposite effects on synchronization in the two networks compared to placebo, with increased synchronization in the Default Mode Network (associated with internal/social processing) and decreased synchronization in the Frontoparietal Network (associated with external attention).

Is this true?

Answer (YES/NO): NO